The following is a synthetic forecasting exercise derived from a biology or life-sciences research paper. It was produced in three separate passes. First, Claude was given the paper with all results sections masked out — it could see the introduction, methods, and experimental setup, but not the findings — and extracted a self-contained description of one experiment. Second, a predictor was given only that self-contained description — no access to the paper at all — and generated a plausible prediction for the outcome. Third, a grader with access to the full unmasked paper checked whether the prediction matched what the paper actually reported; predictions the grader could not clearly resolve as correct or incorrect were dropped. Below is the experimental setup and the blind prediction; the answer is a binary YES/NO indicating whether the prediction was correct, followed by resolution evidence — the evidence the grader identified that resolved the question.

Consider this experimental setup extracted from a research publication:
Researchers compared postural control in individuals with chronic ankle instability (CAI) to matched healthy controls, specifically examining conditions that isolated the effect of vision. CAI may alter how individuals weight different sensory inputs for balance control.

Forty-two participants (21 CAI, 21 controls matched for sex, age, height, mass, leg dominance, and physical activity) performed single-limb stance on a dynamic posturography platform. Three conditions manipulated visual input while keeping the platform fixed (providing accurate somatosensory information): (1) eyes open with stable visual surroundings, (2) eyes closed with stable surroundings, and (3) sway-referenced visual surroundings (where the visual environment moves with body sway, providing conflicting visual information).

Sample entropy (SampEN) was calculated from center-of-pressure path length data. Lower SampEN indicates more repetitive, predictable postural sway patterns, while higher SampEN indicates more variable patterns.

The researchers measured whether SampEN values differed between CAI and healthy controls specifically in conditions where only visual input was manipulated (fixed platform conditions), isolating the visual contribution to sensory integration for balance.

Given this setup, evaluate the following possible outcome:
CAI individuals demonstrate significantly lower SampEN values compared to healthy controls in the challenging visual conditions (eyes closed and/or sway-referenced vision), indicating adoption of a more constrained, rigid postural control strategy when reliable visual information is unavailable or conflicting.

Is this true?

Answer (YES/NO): NO